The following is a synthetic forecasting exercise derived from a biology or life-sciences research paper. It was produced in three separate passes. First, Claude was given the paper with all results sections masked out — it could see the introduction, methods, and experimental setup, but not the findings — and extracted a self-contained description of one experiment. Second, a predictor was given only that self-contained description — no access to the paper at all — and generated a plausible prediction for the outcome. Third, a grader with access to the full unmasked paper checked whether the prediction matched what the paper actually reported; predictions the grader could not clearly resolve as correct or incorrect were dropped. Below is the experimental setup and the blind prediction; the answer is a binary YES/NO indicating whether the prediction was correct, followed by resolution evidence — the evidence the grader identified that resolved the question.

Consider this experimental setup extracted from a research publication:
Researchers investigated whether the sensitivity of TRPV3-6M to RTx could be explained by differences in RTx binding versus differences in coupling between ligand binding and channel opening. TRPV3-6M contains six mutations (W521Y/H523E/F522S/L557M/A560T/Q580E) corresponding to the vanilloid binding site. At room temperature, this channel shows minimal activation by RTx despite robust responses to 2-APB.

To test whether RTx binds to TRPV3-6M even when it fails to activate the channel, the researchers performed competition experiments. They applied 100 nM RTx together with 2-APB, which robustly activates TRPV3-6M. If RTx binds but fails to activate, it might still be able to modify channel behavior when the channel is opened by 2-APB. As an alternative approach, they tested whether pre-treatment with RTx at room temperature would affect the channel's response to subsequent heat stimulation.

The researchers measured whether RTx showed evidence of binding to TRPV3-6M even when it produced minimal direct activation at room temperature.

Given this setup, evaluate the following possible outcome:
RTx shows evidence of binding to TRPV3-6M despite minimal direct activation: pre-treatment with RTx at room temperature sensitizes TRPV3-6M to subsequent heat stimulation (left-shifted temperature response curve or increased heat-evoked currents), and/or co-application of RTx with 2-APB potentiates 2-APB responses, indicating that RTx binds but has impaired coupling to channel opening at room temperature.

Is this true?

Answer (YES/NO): YES